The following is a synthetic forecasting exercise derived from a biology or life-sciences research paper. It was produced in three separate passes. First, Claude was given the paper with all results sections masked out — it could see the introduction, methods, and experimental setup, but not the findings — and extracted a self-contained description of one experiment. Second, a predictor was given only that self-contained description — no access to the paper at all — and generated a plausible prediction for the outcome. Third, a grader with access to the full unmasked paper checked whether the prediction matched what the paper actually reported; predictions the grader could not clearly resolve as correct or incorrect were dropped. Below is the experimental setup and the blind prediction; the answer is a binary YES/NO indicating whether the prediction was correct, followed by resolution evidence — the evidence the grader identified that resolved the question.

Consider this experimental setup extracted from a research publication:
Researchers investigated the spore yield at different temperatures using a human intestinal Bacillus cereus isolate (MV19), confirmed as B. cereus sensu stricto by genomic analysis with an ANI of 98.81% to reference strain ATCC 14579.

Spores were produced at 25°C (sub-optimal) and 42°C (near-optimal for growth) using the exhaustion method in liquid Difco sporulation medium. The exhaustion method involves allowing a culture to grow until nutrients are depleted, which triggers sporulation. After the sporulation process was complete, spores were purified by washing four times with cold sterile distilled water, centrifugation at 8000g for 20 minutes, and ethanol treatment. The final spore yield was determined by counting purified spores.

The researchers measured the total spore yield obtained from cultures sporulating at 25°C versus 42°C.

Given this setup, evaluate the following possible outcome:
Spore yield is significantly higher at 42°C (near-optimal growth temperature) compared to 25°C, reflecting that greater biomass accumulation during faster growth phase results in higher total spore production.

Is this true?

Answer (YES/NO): NO